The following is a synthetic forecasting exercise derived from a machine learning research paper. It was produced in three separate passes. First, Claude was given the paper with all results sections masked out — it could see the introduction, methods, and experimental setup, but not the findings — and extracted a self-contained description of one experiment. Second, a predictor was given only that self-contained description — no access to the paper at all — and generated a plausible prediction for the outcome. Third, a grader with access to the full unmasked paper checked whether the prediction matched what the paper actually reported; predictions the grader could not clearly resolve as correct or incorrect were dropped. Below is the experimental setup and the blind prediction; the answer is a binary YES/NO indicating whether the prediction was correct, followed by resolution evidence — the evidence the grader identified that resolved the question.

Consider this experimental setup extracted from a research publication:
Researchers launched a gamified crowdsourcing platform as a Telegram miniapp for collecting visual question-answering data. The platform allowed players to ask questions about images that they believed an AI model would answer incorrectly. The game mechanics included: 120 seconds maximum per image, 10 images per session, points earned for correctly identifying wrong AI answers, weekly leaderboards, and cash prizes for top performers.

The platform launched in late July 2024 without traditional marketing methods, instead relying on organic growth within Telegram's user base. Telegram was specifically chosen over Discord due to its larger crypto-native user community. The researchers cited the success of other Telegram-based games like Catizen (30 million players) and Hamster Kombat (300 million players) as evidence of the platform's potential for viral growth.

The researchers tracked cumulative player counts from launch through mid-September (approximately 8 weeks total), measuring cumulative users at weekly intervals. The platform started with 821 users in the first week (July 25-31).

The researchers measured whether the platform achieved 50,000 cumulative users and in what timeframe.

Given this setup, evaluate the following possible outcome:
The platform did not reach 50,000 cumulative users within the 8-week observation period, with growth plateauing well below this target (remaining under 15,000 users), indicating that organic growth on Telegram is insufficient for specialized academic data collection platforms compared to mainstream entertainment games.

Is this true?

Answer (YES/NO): NO